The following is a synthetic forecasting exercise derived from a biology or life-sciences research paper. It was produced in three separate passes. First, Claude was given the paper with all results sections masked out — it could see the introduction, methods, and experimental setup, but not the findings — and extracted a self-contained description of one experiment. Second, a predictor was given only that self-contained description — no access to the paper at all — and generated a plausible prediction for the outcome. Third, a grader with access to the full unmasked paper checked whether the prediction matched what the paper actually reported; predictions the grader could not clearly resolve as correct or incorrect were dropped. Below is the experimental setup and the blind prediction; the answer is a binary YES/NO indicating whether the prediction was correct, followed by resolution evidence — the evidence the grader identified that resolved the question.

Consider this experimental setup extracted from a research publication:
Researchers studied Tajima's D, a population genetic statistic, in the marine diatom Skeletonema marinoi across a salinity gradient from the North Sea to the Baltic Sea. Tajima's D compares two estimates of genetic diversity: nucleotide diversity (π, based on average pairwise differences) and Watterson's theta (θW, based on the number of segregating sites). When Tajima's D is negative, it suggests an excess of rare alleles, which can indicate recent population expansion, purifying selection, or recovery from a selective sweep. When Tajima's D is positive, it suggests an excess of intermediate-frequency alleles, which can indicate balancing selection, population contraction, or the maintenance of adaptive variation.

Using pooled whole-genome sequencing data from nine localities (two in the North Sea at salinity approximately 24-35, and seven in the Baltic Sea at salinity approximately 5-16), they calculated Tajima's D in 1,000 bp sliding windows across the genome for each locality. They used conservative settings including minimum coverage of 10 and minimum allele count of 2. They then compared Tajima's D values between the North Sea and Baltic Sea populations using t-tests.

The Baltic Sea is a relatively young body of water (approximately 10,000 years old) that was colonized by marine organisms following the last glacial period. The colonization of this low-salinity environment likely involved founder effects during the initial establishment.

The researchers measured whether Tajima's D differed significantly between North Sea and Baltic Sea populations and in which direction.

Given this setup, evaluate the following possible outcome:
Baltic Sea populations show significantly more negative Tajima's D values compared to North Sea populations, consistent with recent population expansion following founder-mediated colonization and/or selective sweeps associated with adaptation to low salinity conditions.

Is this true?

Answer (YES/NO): NO